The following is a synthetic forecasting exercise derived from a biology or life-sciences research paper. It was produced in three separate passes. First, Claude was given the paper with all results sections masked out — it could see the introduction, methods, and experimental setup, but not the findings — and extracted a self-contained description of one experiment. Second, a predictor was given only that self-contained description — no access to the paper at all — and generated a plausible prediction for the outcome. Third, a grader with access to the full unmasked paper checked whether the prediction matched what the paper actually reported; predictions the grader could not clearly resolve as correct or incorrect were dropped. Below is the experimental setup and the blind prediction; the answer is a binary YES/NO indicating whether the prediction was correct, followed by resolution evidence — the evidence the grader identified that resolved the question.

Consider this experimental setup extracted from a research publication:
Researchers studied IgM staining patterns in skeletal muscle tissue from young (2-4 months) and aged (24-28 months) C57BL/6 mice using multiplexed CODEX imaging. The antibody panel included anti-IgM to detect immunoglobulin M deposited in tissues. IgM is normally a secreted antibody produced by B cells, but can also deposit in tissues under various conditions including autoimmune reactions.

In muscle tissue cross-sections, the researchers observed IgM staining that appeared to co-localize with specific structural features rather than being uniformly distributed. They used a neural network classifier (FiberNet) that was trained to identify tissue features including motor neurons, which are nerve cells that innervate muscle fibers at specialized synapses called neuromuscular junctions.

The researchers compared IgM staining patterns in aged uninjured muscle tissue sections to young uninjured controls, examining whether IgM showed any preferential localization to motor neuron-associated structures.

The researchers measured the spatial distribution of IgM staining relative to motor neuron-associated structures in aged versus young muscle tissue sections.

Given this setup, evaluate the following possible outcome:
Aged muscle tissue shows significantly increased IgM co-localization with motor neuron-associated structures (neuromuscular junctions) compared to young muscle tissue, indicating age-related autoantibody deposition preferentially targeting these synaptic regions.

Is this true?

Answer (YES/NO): YES